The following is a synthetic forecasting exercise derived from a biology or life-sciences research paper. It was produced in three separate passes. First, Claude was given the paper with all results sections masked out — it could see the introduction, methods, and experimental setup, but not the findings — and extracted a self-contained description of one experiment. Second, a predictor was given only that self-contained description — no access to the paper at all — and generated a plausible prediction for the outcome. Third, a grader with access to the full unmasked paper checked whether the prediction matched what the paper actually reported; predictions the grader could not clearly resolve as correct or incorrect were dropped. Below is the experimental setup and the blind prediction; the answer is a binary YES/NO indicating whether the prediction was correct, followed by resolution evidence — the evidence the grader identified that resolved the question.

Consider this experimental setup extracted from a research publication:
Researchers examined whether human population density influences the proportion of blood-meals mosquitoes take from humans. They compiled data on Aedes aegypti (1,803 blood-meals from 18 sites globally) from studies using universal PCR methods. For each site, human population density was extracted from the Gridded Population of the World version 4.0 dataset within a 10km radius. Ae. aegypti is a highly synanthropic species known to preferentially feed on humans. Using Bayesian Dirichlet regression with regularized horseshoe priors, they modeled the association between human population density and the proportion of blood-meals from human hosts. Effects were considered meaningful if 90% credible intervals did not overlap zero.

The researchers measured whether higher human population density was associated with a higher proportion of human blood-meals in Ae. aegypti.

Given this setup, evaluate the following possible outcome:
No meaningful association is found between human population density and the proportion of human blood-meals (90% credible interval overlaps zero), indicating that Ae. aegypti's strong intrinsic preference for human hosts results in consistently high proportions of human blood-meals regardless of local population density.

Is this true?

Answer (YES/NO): YES